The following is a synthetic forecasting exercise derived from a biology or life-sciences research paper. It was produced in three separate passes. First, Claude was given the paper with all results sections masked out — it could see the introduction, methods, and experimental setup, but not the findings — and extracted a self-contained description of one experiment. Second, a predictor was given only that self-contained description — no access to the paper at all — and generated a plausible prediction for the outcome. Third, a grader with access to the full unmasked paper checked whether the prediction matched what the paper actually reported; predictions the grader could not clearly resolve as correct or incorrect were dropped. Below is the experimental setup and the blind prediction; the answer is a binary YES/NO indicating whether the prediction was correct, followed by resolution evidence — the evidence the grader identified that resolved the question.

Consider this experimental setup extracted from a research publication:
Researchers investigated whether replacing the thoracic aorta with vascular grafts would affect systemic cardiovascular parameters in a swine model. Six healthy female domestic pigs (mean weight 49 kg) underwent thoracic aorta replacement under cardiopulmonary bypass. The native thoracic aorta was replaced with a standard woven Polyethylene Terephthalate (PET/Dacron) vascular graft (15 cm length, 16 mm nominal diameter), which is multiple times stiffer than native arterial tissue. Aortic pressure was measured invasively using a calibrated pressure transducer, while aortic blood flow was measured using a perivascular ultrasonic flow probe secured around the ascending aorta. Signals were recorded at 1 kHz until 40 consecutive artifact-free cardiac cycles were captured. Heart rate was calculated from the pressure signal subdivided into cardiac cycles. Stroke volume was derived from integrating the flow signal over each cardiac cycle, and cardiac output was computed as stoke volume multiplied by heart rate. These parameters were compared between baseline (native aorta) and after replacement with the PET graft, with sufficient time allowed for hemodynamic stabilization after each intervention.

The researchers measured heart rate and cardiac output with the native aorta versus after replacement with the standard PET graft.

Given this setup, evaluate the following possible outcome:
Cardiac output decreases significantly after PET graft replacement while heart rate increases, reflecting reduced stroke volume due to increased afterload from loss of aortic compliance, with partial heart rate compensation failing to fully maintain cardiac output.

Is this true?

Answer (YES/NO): NO